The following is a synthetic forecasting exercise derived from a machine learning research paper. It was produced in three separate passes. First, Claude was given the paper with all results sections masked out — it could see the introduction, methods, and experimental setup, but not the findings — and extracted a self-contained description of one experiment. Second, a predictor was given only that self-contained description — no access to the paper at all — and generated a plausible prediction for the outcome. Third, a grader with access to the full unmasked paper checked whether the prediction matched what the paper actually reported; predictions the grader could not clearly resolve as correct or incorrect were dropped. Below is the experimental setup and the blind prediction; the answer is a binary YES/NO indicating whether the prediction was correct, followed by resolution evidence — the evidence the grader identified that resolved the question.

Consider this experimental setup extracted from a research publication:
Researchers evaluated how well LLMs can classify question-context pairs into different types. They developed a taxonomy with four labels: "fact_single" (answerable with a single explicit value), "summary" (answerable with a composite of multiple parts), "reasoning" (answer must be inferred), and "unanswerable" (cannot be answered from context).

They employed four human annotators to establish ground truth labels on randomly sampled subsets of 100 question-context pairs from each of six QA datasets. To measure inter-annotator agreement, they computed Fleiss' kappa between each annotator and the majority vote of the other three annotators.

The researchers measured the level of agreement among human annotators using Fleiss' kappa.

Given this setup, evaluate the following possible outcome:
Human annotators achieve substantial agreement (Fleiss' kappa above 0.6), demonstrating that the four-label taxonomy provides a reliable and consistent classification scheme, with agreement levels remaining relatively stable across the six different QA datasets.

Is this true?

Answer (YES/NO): NO